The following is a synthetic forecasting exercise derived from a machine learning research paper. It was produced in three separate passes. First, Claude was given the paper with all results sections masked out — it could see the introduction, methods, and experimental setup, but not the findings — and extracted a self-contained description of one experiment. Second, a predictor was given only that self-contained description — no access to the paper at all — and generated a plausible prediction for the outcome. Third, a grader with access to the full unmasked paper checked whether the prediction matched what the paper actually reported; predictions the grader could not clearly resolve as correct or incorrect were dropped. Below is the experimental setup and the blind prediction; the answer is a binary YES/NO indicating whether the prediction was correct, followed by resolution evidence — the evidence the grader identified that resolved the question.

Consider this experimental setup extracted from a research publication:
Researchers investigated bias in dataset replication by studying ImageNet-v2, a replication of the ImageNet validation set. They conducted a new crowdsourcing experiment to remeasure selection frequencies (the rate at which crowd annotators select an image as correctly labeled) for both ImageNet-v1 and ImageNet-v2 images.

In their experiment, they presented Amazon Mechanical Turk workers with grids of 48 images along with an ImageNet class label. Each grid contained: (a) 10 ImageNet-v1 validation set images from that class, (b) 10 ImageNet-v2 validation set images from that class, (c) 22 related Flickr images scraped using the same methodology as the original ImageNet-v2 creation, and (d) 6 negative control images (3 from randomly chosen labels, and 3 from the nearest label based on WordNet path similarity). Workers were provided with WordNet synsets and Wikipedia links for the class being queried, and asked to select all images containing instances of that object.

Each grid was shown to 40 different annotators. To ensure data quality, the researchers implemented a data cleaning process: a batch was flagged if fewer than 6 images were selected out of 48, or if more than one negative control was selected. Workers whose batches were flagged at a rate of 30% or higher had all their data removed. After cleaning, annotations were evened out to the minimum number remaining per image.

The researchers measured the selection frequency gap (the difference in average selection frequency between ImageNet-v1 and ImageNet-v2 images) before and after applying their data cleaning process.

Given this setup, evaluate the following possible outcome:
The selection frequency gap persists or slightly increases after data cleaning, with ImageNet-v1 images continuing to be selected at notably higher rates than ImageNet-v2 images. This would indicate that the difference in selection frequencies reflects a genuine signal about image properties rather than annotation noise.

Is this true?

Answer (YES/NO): YES